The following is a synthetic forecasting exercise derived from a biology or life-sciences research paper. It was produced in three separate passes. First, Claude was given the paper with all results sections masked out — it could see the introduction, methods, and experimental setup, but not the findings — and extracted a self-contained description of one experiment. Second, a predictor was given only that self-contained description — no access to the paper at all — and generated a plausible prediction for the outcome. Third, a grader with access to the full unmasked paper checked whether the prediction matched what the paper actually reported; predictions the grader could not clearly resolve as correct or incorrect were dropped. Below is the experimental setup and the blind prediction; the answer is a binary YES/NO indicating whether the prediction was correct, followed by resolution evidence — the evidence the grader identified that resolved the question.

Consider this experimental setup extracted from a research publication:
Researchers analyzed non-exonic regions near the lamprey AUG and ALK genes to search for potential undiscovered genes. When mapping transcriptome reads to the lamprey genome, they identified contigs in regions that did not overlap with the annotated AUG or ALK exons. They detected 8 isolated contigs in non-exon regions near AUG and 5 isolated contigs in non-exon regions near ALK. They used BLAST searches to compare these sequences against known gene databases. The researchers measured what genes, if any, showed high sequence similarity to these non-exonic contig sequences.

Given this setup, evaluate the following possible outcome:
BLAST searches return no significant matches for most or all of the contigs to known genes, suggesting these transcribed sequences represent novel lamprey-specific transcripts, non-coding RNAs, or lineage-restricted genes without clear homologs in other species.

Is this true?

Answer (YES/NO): NO